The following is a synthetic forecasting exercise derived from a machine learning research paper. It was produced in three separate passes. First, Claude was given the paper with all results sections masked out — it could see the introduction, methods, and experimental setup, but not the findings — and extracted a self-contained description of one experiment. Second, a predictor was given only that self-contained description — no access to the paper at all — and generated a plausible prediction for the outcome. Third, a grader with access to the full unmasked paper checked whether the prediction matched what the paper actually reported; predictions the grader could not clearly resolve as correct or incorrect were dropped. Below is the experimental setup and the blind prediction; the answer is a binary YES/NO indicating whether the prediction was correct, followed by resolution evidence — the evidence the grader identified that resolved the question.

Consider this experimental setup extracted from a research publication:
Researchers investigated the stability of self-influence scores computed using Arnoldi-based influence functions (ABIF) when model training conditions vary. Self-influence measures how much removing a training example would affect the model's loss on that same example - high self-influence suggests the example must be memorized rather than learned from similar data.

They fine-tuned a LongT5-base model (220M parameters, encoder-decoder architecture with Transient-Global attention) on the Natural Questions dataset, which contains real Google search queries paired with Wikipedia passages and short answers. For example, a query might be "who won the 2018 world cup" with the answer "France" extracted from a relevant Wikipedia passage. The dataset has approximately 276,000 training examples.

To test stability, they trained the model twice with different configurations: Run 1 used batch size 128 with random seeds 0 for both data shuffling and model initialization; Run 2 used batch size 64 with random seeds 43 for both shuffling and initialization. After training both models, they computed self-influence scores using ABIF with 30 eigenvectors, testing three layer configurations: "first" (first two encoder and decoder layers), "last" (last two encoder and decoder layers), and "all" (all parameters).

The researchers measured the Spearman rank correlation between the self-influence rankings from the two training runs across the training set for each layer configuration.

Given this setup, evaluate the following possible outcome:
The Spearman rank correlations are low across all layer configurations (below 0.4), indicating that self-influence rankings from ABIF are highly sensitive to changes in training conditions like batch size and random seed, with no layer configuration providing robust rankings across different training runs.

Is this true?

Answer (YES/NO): NO